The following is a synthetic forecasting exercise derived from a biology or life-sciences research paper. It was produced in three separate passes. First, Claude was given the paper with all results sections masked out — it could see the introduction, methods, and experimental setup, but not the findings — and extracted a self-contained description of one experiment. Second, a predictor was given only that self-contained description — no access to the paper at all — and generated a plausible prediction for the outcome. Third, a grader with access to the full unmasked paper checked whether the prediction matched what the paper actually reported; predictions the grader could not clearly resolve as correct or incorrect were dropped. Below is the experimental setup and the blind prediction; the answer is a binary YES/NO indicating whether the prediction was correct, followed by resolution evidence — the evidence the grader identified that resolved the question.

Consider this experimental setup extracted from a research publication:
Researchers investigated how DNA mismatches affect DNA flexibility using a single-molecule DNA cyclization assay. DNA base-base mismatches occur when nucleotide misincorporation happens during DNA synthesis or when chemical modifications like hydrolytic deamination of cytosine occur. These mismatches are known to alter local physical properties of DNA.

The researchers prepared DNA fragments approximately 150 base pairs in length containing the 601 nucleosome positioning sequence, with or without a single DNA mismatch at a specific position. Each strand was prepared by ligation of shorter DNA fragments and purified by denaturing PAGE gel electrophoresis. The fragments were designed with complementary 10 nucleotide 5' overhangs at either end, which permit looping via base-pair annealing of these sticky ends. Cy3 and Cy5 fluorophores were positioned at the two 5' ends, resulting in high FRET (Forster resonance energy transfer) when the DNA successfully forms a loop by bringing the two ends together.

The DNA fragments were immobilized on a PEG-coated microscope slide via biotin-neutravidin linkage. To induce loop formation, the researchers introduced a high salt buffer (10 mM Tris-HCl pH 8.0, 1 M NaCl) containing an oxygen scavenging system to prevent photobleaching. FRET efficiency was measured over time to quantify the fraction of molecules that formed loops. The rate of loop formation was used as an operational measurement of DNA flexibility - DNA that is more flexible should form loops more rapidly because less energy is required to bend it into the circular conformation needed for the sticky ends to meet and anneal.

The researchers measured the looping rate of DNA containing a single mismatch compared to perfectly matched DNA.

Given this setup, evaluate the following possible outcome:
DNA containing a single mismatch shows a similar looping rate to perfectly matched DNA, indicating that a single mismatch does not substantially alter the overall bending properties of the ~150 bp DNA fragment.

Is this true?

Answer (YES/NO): NO